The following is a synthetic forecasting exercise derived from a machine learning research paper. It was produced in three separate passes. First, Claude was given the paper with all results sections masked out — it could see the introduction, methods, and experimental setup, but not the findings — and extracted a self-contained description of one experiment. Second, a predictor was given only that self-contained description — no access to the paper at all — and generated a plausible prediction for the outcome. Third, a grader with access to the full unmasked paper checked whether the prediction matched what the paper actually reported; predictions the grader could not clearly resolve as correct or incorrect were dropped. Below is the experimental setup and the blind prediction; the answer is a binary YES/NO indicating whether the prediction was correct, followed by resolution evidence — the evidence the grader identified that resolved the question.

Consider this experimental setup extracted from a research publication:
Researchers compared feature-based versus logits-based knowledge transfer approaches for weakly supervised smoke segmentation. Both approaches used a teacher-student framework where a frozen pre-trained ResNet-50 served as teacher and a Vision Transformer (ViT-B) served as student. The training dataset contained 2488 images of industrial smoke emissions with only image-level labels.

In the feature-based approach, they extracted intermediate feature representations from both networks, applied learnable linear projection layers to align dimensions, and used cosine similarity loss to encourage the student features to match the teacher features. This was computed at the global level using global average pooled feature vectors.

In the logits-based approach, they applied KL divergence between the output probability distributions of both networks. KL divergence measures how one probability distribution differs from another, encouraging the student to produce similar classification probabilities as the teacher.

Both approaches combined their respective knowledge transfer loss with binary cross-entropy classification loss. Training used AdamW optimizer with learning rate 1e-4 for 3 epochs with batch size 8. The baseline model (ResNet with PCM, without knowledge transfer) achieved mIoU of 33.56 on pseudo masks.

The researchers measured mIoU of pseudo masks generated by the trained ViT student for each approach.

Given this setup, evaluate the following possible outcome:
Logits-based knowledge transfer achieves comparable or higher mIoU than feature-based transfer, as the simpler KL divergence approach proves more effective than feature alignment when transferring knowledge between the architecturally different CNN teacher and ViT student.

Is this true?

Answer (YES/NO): NO